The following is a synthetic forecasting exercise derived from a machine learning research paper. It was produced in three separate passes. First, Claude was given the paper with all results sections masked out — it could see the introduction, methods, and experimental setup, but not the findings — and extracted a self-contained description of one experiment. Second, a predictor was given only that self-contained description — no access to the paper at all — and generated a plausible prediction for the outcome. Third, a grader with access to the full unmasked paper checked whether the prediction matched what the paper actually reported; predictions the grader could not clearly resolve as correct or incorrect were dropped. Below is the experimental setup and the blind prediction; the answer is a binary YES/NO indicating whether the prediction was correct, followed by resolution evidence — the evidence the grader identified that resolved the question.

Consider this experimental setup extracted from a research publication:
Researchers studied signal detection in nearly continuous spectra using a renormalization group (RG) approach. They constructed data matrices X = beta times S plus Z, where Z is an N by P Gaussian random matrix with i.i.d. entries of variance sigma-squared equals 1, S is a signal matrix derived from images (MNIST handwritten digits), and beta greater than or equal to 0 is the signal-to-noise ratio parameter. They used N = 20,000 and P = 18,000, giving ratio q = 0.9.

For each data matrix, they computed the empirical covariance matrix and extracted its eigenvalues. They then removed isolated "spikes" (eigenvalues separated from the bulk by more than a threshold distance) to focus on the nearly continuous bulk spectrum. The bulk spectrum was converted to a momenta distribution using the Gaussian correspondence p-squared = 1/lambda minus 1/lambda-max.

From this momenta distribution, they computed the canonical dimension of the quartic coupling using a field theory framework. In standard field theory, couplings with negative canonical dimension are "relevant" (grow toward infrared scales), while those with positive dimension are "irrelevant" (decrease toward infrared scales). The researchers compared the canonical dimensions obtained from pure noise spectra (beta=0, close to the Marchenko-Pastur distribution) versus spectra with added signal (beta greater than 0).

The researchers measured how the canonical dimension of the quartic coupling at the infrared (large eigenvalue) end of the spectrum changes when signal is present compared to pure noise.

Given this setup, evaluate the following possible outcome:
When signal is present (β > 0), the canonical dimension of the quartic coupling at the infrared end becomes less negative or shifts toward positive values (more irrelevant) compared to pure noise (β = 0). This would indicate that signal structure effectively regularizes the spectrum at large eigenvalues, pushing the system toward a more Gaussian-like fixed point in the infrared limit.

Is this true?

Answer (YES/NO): YES